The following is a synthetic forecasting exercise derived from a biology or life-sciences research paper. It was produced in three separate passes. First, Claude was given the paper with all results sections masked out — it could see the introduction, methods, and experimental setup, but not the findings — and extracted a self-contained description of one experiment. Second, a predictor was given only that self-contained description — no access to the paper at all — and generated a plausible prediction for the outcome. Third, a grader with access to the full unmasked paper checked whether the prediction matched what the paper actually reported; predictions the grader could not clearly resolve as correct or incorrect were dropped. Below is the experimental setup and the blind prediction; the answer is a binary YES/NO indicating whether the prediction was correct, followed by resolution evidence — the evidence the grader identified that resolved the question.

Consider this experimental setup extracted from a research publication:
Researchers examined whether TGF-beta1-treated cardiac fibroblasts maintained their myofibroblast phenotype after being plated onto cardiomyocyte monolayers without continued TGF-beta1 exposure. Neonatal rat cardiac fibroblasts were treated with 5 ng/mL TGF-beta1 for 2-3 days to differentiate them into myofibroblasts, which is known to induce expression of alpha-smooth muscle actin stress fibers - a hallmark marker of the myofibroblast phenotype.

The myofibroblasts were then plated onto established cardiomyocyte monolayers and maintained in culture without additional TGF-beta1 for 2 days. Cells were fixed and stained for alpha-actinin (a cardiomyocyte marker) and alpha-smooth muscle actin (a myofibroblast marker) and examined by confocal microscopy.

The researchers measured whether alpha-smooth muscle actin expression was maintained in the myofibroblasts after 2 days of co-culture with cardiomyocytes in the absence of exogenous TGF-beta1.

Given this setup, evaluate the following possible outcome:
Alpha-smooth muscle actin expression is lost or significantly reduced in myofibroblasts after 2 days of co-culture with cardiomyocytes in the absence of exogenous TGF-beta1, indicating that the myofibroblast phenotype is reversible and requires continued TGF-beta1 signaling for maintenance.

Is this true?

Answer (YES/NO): NO